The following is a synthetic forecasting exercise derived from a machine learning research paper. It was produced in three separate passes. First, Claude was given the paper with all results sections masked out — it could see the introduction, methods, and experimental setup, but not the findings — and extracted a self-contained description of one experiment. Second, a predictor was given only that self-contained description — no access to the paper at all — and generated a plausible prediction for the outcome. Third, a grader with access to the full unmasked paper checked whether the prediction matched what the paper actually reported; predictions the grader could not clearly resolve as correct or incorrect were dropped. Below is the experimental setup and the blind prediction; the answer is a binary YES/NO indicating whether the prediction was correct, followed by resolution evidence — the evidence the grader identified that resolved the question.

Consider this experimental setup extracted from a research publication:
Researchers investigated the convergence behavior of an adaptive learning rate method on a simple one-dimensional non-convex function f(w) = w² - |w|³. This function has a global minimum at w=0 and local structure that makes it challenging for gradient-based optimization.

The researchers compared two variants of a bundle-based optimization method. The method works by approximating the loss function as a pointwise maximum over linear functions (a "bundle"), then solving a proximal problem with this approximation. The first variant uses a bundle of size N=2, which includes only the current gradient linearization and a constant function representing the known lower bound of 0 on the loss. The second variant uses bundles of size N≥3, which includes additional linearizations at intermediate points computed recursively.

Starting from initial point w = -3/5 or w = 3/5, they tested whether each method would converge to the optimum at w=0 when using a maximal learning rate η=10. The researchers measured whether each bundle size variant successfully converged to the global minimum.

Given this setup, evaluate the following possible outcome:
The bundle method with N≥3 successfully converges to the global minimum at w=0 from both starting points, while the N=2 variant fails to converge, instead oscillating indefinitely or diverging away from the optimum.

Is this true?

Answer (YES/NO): YES